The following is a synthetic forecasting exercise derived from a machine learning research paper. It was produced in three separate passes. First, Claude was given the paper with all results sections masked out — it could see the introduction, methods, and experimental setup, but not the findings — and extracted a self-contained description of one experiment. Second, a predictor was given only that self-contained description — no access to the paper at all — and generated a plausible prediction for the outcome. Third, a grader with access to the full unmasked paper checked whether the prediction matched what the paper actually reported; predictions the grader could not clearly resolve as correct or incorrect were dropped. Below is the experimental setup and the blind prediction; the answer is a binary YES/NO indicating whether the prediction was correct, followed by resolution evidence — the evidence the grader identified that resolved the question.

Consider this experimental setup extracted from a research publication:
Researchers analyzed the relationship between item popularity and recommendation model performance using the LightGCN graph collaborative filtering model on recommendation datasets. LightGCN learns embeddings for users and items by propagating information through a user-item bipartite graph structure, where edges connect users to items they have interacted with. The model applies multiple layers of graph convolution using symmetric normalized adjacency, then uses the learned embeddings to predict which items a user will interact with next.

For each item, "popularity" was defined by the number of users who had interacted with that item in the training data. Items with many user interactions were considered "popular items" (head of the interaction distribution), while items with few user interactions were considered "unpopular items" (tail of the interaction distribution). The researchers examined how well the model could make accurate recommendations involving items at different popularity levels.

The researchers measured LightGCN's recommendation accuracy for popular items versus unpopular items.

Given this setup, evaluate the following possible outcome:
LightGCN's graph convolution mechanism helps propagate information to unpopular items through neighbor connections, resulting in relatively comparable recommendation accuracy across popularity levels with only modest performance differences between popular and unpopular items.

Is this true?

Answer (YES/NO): NO